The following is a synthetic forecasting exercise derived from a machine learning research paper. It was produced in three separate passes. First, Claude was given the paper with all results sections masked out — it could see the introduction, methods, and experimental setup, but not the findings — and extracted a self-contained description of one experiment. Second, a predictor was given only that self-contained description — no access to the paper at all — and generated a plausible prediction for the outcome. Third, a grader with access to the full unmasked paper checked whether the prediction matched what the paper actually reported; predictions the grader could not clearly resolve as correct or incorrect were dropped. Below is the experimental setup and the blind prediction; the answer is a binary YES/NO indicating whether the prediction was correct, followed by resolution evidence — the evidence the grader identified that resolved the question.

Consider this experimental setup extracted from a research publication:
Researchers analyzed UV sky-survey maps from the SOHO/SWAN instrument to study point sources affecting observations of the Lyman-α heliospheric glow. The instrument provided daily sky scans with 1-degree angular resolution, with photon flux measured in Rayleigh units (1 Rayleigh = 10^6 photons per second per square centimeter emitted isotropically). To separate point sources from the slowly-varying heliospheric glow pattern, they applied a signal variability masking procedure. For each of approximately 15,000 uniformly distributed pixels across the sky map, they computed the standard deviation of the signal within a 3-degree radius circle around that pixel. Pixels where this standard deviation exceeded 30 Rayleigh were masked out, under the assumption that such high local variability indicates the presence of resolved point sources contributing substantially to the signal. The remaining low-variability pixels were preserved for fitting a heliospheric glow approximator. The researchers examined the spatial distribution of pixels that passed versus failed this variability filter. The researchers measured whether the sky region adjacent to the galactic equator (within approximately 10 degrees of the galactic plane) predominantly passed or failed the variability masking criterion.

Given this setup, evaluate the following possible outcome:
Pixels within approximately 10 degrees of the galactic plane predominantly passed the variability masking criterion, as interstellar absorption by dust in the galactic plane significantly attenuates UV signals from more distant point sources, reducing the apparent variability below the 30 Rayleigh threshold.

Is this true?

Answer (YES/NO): NO